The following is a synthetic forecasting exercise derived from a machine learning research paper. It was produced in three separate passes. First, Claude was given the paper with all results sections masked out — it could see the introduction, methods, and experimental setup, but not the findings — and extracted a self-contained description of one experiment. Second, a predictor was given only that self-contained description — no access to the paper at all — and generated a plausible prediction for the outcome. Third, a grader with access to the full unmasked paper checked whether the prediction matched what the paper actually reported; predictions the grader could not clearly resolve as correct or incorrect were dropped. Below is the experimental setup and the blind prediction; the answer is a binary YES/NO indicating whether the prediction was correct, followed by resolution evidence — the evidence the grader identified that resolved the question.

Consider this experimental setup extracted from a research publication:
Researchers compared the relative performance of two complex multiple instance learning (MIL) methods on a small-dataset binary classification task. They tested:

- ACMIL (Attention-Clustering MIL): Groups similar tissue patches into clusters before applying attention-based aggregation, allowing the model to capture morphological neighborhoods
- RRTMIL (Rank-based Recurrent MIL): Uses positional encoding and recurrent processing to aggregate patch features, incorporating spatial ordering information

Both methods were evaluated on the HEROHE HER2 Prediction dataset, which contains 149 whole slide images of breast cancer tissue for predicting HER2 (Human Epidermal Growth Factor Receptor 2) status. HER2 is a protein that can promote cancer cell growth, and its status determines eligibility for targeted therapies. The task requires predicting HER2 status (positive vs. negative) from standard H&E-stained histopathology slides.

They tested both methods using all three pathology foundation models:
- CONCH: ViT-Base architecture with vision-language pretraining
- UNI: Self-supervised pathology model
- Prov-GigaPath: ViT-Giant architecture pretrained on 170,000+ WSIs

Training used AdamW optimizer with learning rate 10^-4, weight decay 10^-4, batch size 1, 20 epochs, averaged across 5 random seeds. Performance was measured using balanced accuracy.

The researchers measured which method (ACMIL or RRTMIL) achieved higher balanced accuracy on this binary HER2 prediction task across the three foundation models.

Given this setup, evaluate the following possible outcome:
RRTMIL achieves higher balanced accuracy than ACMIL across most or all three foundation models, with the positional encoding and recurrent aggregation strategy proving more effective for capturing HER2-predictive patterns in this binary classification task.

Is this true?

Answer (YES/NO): NO